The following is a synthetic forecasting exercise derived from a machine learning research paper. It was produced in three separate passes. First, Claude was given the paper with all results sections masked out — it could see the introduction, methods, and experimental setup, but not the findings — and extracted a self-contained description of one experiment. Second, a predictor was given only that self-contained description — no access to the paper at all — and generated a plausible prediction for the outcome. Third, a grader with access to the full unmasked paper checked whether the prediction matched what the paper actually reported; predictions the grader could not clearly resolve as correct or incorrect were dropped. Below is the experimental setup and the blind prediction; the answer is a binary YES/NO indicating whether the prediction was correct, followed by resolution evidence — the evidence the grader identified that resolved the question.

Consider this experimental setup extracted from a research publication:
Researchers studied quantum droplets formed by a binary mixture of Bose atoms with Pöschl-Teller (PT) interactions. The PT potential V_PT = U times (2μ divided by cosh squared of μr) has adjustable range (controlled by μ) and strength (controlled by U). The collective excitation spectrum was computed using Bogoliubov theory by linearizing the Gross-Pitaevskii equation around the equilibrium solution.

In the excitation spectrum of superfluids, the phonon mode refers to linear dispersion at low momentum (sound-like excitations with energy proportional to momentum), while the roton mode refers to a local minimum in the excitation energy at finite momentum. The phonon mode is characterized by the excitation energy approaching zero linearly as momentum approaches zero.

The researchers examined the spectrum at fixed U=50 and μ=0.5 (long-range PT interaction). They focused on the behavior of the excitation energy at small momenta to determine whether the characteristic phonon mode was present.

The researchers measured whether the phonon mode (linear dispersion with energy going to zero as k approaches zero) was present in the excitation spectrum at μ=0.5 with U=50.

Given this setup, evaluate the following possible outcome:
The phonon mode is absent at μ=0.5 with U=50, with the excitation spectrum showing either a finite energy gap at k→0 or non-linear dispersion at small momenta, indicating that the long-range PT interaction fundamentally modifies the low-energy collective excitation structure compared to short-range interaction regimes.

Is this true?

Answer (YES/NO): YES